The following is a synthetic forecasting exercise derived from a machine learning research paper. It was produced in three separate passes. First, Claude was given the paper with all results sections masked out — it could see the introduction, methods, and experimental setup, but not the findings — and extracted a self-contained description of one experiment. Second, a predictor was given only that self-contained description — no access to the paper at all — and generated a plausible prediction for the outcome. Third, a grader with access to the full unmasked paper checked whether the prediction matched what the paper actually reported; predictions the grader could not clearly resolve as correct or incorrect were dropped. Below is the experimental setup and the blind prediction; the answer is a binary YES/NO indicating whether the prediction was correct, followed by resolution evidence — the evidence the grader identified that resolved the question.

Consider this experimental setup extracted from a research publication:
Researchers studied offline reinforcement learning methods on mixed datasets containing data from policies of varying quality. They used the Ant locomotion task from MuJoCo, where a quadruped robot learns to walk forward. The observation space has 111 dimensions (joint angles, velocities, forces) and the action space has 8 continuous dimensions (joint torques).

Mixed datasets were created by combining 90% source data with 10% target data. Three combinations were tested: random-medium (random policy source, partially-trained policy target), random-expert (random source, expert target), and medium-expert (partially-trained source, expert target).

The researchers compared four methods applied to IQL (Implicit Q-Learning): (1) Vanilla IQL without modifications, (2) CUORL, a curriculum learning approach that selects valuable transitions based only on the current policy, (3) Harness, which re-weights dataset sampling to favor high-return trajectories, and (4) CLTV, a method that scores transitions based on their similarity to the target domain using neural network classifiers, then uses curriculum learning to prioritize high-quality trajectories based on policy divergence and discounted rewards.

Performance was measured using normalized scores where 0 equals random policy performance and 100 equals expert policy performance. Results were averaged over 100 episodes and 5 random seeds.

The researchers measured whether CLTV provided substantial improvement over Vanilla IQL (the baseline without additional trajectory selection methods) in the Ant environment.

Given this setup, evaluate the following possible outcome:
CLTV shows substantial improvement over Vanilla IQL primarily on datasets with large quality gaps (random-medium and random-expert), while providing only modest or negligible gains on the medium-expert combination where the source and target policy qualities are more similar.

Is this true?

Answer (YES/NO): NO